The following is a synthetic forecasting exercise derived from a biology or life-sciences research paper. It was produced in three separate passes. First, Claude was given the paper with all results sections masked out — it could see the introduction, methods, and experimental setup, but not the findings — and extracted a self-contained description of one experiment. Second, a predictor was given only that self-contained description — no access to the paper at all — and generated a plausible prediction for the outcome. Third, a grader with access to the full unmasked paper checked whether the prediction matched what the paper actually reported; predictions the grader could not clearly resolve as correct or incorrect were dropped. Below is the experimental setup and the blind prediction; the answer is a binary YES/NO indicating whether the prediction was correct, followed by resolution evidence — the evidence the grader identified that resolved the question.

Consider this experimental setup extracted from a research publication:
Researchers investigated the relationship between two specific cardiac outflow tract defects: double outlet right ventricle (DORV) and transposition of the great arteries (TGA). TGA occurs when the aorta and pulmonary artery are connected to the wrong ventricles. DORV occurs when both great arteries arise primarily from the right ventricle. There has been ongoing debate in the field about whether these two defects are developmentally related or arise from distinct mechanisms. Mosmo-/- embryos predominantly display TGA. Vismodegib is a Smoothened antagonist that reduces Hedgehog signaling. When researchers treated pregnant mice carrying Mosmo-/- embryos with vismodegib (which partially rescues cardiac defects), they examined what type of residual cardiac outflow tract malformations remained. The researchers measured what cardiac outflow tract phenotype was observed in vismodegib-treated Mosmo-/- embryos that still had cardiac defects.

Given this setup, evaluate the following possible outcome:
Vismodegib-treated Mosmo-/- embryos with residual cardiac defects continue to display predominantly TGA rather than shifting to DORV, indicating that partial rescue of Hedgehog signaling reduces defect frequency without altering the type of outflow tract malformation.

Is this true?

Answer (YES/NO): NO